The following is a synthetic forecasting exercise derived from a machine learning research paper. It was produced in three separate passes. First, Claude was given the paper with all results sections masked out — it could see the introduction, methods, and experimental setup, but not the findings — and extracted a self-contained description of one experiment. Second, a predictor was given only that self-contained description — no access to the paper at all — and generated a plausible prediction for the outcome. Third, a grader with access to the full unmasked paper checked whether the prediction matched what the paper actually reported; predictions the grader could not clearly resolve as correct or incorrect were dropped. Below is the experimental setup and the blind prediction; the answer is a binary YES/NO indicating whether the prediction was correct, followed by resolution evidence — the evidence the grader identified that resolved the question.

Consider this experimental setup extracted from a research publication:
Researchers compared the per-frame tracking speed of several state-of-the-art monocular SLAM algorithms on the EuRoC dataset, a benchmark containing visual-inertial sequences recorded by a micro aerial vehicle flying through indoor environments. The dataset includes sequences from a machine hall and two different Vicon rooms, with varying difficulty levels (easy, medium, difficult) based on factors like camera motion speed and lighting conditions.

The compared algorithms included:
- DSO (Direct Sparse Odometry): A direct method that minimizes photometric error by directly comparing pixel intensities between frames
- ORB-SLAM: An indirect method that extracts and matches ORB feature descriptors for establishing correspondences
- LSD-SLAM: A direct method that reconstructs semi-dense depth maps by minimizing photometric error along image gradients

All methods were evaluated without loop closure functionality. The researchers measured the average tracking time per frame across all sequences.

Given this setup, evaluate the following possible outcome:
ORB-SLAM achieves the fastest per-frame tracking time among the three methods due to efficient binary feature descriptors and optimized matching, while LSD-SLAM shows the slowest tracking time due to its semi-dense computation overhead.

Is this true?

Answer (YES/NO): NO